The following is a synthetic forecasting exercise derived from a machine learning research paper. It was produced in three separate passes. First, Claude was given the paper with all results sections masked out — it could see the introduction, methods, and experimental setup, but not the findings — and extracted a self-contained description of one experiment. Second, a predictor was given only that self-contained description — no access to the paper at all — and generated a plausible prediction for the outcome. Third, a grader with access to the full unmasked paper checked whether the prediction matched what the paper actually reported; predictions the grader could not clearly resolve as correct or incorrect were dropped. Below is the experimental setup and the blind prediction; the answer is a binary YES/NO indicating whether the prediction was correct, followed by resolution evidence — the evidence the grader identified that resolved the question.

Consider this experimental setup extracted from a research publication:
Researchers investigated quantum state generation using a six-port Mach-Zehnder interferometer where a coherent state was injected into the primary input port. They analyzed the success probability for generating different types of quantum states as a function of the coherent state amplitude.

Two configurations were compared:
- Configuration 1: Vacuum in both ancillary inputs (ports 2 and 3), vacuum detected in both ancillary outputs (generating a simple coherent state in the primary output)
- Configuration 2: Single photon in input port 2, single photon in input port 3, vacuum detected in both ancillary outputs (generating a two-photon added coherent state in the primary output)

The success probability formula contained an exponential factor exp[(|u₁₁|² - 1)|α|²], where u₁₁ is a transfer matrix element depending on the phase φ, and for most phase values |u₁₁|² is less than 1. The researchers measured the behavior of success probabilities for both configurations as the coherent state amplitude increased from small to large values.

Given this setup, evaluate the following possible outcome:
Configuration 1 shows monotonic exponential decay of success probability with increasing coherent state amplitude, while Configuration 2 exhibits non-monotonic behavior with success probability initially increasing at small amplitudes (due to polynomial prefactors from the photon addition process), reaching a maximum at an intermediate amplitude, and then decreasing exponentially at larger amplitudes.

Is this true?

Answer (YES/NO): YES